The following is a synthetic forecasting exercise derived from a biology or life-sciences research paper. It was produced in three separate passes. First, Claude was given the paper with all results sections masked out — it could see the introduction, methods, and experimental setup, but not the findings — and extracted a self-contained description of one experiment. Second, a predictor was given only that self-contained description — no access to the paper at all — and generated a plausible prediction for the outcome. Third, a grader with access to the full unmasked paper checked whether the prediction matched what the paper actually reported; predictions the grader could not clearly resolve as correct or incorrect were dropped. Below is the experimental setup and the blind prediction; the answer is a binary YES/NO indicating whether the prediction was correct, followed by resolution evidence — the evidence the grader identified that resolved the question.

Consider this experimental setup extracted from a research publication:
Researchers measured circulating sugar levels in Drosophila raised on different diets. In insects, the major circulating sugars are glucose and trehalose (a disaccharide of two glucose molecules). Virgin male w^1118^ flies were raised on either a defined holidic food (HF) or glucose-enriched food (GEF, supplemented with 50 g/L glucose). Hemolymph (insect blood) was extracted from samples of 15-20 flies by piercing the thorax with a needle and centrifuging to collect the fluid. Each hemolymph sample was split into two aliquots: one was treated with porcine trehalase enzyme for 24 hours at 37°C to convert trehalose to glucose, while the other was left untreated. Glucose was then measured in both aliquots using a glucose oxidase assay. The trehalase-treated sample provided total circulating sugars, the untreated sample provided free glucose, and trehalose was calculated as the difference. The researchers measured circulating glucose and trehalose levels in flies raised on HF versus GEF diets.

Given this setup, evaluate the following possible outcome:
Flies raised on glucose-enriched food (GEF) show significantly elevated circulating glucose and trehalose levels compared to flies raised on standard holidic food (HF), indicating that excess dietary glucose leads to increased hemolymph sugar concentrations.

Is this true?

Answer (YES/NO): NO